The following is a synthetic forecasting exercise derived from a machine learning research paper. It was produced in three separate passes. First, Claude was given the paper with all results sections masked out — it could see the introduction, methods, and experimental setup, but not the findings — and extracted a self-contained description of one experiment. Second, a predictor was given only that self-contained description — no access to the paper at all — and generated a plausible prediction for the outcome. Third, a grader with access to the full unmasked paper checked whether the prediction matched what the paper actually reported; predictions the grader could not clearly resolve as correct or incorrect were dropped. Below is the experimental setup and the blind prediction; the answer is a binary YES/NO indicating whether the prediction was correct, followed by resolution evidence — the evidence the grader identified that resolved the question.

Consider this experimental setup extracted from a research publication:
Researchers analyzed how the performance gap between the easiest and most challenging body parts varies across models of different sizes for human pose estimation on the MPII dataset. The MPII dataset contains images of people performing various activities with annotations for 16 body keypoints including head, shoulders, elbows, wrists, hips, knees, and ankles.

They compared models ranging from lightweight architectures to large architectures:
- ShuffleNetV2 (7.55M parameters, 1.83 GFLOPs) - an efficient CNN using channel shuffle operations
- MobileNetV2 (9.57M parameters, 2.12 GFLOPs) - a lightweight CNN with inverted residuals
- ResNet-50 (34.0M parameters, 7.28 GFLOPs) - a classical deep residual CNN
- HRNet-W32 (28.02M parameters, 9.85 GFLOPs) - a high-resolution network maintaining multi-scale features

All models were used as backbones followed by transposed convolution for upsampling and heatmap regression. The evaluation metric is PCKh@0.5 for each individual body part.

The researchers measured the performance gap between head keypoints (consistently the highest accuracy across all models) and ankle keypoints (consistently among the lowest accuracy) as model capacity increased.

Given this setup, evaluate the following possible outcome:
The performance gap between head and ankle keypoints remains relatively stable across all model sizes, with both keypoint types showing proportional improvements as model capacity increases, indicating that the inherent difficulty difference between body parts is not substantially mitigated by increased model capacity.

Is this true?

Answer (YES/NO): NO